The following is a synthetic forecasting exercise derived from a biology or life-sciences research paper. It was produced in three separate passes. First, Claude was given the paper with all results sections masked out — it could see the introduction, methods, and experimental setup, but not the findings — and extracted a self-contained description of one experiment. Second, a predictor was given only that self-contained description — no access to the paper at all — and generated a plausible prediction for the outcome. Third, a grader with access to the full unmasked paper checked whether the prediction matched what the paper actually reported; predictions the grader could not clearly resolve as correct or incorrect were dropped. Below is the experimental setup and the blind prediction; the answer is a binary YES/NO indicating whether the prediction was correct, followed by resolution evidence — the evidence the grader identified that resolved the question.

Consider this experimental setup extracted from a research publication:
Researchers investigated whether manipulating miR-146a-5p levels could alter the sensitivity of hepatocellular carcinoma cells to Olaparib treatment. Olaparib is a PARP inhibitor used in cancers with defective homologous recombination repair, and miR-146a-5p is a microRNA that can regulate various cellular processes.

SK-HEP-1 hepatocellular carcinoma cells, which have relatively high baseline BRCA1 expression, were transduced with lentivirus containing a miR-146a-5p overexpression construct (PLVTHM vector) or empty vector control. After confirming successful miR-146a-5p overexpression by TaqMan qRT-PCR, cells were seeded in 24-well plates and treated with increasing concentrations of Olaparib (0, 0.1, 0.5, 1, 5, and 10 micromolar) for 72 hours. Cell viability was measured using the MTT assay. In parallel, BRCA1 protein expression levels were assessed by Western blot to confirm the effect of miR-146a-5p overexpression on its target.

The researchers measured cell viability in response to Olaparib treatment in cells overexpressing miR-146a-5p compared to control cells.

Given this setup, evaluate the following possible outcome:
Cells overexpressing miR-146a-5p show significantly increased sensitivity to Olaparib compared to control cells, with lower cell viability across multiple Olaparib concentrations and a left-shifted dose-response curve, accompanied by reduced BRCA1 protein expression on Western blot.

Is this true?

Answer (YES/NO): YES